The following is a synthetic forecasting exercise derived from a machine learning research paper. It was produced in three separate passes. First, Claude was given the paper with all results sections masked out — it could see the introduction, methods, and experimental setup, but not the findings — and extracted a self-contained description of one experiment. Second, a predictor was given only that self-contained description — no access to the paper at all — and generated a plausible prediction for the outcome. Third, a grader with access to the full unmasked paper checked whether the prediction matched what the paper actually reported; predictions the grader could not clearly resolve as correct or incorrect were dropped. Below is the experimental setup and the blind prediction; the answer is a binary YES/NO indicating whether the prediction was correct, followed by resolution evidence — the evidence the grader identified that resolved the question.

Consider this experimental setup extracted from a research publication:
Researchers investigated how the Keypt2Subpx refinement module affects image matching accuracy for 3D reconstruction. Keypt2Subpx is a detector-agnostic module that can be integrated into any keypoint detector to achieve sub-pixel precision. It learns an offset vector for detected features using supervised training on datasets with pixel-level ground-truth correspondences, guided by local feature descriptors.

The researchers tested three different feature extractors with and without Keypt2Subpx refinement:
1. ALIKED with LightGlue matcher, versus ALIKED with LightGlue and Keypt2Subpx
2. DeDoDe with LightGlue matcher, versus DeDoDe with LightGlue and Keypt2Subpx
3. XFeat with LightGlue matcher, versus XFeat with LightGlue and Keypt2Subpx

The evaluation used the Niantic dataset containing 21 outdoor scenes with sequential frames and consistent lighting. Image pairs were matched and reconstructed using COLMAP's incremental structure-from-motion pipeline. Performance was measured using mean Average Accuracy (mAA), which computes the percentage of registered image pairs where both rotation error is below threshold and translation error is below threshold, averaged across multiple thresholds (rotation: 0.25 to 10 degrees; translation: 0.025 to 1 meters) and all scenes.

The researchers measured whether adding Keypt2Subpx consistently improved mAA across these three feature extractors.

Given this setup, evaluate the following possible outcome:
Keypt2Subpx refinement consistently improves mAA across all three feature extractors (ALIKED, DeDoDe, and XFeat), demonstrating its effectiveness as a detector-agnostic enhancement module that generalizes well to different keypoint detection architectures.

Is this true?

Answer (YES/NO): NO